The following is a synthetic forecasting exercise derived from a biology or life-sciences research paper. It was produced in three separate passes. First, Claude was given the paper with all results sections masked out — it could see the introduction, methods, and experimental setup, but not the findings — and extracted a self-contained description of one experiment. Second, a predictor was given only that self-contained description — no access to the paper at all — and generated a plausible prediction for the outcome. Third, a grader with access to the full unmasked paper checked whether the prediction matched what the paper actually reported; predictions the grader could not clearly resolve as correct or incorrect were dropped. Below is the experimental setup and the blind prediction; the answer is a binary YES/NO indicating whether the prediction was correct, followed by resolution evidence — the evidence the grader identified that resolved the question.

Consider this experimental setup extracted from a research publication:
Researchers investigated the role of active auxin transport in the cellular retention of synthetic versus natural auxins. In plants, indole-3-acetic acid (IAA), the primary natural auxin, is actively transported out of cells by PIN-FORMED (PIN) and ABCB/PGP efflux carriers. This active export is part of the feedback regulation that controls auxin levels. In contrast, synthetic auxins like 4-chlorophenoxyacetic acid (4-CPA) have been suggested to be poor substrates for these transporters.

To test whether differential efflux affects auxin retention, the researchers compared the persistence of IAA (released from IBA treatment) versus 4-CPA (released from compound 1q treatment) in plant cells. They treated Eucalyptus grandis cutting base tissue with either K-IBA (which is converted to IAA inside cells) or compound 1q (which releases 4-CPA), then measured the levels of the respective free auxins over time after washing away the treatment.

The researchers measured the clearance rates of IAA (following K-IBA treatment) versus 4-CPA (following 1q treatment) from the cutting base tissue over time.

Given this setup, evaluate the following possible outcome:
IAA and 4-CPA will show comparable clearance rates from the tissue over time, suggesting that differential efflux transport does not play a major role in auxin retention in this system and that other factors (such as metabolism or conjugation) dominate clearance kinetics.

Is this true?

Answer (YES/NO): NO